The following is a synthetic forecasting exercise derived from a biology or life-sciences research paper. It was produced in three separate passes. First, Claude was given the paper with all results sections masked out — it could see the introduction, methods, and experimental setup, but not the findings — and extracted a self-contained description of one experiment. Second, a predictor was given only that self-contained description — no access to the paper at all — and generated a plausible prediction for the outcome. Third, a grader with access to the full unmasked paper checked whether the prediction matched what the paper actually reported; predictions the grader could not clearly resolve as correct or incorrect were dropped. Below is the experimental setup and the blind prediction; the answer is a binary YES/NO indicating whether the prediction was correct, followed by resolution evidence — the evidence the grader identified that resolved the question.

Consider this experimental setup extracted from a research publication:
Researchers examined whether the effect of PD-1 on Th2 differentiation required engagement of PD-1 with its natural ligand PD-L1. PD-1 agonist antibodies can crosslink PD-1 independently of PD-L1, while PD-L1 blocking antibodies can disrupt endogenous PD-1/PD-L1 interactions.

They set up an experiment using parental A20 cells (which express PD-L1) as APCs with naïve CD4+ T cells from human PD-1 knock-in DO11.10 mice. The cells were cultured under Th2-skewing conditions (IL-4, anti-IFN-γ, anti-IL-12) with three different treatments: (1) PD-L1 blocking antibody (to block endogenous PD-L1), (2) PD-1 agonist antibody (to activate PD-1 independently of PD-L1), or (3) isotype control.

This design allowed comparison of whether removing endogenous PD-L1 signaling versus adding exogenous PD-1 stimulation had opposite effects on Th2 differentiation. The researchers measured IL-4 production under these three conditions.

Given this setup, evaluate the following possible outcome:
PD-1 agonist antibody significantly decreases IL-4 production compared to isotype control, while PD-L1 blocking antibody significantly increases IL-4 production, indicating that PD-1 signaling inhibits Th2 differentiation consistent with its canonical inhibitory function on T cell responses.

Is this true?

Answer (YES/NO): YES